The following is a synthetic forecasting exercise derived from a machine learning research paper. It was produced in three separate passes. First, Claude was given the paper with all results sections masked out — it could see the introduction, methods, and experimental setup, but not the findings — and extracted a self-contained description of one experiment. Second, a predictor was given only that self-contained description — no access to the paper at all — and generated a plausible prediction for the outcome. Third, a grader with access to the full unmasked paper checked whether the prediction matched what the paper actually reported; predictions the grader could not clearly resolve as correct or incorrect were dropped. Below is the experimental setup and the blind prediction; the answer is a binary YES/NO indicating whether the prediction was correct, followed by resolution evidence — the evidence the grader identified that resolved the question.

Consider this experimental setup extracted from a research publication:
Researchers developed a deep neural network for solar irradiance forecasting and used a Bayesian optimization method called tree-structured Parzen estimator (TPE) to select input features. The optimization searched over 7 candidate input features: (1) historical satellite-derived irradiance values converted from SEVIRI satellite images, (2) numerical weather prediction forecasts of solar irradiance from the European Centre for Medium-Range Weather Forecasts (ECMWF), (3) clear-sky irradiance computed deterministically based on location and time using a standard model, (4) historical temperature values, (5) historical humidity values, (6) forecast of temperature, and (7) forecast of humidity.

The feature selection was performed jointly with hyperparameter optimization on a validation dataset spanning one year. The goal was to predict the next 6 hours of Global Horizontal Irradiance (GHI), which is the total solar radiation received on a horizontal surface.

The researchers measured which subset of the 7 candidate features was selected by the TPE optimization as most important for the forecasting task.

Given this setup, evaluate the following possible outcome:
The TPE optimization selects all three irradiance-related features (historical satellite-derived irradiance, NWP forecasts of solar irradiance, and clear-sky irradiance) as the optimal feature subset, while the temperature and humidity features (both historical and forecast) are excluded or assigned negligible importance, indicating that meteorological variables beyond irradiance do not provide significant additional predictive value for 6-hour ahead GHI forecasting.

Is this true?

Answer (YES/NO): YES